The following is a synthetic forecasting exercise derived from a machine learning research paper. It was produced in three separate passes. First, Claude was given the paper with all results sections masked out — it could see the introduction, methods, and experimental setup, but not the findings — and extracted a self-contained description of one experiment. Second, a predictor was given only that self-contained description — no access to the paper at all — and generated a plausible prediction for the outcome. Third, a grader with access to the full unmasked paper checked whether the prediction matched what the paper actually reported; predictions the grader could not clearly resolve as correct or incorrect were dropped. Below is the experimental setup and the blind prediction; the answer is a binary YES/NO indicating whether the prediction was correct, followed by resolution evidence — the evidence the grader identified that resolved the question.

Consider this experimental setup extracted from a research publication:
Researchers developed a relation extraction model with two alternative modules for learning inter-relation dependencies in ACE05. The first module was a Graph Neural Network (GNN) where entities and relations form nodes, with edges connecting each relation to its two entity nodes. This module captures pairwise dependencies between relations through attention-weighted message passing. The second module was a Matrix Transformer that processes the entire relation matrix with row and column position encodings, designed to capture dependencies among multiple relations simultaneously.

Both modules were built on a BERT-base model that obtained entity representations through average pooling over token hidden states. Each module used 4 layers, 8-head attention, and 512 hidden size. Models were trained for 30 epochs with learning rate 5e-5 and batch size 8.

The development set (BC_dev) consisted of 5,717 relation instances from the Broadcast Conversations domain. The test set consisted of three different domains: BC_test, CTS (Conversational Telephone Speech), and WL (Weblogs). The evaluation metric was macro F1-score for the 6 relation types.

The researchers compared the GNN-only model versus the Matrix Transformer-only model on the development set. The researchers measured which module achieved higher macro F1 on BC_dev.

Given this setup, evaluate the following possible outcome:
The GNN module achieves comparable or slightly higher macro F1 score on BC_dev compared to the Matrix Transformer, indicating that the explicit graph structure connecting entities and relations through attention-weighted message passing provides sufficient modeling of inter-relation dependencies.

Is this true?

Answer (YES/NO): NO